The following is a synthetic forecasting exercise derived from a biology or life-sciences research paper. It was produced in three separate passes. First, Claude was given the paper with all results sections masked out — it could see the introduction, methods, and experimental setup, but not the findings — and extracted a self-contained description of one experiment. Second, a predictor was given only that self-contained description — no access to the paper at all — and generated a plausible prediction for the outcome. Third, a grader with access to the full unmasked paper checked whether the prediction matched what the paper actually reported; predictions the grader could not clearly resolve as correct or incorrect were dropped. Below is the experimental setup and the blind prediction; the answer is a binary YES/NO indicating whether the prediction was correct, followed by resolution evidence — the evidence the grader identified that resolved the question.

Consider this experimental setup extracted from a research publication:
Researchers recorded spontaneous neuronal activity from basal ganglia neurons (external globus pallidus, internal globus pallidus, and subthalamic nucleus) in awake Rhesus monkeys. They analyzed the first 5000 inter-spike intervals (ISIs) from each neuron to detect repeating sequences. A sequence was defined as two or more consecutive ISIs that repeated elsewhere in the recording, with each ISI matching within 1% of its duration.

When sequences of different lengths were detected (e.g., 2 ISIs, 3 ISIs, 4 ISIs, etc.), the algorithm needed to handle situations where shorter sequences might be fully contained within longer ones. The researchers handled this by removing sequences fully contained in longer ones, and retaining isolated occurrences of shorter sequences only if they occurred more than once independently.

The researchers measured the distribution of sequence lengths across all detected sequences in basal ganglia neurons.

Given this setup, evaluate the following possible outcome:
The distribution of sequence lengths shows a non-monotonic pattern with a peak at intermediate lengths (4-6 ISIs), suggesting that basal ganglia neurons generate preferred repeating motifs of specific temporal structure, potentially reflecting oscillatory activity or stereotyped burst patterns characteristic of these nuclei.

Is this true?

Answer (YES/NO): NO